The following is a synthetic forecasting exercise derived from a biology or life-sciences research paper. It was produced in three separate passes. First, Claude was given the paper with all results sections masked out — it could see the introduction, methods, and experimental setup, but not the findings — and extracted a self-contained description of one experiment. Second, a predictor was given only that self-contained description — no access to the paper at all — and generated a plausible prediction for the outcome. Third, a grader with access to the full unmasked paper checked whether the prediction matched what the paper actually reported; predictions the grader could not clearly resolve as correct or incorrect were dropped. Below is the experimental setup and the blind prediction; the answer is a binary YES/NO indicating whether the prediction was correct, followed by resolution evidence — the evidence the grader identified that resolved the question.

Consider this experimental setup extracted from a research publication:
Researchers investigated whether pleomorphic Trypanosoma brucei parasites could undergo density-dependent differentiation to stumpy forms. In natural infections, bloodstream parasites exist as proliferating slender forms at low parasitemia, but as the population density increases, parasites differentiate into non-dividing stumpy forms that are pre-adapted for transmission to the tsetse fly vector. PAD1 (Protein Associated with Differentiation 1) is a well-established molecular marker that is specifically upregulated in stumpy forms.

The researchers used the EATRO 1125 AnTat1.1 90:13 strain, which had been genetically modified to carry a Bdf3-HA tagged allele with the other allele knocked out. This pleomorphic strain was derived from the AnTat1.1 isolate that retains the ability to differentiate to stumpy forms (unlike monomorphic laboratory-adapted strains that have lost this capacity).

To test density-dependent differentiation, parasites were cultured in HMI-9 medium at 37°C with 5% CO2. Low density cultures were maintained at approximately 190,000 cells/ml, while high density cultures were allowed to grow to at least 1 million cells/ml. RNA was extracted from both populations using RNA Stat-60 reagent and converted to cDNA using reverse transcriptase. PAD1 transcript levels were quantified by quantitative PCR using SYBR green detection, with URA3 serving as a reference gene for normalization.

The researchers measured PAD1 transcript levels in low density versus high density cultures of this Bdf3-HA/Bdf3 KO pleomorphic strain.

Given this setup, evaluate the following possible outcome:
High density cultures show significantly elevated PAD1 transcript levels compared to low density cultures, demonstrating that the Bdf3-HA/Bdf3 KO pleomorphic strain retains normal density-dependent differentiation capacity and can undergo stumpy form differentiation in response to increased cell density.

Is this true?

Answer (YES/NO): YES